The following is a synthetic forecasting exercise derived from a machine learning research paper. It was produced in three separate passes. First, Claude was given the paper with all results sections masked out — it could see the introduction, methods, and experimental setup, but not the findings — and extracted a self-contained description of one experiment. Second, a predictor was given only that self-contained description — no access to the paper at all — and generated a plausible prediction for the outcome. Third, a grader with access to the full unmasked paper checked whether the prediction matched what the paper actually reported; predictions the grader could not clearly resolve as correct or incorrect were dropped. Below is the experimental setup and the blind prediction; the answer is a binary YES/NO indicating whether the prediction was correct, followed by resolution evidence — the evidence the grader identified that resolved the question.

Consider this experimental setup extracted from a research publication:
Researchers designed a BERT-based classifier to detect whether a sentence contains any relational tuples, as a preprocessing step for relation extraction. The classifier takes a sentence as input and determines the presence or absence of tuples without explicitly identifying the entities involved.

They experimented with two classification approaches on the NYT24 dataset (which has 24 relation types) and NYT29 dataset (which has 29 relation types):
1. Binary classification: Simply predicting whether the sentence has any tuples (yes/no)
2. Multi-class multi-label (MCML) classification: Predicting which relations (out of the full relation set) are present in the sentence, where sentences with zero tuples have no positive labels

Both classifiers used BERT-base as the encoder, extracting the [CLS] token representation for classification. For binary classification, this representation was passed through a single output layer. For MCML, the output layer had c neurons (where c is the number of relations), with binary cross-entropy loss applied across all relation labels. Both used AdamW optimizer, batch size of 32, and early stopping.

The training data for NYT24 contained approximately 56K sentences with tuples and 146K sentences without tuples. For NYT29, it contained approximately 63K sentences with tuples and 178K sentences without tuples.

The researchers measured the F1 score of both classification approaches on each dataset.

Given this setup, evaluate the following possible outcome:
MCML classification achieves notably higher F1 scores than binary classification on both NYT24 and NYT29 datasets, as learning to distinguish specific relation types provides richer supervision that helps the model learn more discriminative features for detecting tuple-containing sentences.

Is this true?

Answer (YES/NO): NO